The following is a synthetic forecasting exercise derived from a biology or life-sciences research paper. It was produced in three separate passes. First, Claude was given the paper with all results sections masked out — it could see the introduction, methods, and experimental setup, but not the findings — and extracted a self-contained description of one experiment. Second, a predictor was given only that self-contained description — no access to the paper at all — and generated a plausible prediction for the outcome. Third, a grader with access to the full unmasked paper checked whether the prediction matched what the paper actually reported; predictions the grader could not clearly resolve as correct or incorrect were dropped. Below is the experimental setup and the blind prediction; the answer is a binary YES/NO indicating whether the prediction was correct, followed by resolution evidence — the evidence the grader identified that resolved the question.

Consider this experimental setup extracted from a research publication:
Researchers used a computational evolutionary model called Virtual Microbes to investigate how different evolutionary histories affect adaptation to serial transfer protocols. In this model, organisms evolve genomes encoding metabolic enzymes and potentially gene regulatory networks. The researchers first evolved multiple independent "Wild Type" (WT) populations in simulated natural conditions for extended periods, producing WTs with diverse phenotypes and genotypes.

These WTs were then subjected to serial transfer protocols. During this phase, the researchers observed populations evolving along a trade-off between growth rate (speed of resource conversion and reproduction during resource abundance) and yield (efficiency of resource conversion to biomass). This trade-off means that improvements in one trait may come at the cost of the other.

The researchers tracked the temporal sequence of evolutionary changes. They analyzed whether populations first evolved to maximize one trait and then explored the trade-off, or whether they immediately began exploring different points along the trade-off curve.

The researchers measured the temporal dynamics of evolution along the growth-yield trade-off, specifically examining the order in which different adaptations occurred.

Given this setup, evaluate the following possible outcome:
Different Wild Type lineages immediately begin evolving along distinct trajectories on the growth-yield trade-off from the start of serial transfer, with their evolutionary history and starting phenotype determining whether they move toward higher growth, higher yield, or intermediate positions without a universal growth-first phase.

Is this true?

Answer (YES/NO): NO